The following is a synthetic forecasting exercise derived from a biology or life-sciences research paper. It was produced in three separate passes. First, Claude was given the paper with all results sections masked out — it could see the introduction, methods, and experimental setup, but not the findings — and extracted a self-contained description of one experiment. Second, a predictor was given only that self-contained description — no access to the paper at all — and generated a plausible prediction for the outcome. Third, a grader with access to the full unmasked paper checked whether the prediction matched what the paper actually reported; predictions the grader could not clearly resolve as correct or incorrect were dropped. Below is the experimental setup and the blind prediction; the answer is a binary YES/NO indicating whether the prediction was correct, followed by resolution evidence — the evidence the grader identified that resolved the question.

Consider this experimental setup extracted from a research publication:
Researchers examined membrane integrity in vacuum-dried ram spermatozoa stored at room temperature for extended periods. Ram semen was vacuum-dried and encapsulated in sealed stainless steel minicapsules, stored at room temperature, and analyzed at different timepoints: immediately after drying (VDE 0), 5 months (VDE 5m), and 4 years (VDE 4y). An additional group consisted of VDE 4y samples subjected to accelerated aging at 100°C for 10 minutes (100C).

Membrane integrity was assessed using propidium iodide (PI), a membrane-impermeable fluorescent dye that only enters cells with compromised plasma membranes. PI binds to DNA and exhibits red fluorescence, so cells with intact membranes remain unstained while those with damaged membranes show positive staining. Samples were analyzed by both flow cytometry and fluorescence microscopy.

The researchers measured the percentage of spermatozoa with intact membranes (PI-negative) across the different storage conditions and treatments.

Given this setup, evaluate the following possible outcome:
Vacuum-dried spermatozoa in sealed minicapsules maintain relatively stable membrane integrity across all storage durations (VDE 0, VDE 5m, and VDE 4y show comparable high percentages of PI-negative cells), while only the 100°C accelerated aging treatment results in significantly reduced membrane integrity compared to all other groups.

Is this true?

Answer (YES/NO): NO